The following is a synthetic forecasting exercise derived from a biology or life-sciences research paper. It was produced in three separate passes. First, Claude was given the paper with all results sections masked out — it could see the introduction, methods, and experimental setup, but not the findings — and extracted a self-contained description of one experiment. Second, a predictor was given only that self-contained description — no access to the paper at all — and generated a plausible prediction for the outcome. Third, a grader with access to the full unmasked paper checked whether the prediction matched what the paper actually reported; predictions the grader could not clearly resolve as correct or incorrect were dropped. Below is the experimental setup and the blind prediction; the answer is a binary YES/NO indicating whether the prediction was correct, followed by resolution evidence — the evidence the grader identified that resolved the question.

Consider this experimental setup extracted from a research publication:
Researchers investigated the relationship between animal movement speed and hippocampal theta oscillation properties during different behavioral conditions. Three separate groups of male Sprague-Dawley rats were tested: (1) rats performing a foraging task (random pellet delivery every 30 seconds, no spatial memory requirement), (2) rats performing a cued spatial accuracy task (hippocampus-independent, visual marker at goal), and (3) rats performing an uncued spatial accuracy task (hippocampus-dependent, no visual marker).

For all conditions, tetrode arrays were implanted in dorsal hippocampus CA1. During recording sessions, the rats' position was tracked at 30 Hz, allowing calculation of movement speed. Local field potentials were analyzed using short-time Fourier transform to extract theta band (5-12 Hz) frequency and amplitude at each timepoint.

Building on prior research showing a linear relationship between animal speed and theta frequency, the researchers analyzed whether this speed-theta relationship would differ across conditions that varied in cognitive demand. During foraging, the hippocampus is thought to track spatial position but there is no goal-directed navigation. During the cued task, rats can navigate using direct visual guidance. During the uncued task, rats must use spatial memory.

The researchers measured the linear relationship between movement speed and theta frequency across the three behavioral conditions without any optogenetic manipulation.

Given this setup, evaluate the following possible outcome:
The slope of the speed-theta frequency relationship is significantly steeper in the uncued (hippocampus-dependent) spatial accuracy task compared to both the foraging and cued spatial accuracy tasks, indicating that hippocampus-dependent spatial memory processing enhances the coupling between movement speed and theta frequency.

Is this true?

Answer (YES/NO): NO